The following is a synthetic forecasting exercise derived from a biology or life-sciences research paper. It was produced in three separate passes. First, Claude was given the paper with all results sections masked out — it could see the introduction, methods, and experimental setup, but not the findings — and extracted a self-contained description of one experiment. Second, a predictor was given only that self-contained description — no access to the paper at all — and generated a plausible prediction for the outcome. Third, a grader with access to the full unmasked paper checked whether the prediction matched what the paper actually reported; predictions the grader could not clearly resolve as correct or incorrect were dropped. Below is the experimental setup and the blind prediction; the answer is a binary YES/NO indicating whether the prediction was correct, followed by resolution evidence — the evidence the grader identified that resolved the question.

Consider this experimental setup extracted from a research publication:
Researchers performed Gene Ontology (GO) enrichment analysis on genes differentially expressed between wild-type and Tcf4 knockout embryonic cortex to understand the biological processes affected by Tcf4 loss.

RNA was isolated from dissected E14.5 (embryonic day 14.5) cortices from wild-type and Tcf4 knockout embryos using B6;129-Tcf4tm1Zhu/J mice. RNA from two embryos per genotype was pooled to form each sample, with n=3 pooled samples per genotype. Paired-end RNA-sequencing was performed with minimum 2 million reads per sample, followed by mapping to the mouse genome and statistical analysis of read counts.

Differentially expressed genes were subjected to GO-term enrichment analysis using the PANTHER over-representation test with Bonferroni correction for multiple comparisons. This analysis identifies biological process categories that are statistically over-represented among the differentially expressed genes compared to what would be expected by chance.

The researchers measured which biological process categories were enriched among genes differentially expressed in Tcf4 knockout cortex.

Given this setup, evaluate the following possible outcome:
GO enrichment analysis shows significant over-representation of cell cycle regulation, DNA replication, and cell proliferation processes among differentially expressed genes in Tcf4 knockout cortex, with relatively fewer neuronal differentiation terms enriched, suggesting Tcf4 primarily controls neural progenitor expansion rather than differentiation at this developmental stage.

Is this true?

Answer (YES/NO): NO